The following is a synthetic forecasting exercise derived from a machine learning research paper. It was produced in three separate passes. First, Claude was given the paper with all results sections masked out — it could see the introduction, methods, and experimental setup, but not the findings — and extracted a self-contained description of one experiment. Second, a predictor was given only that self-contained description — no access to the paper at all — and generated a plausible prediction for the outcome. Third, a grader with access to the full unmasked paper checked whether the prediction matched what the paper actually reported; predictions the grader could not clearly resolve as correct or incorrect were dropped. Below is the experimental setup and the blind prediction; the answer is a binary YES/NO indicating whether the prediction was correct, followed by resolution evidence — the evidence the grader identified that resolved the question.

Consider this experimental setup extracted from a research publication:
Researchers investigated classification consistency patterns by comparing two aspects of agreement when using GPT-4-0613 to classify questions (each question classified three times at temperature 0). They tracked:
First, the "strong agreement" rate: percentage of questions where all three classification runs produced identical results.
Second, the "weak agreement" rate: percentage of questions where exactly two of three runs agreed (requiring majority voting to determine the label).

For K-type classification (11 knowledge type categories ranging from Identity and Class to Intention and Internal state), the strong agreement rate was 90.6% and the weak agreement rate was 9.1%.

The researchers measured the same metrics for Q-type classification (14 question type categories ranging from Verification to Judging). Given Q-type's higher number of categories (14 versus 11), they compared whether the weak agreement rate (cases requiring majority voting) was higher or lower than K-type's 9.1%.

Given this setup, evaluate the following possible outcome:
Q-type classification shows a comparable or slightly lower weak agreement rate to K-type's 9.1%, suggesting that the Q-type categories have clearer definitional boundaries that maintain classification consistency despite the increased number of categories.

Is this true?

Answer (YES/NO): YES